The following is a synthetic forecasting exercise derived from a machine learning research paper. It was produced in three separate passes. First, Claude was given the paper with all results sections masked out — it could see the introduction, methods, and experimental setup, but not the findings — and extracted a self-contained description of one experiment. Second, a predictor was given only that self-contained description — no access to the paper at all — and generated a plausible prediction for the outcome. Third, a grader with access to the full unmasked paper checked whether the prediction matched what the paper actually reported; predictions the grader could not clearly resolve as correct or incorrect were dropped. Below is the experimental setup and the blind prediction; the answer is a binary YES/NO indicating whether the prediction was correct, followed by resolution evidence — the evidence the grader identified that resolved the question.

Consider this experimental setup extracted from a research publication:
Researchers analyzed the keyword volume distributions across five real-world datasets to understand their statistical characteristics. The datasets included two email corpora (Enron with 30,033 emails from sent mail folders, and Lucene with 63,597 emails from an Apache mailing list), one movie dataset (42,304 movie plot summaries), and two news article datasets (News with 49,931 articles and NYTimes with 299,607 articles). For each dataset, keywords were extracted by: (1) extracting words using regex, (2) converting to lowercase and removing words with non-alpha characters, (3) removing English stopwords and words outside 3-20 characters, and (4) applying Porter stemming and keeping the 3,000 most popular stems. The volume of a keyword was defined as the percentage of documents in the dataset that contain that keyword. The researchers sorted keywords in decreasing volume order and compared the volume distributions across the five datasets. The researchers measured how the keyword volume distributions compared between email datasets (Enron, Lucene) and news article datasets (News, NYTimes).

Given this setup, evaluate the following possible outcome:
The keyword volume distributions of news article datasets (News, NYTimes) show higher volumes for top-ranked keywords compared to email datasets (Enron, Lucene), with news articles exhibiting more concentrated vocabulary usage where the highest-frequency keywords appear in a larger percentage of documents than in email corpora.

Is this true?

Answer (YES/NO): YES